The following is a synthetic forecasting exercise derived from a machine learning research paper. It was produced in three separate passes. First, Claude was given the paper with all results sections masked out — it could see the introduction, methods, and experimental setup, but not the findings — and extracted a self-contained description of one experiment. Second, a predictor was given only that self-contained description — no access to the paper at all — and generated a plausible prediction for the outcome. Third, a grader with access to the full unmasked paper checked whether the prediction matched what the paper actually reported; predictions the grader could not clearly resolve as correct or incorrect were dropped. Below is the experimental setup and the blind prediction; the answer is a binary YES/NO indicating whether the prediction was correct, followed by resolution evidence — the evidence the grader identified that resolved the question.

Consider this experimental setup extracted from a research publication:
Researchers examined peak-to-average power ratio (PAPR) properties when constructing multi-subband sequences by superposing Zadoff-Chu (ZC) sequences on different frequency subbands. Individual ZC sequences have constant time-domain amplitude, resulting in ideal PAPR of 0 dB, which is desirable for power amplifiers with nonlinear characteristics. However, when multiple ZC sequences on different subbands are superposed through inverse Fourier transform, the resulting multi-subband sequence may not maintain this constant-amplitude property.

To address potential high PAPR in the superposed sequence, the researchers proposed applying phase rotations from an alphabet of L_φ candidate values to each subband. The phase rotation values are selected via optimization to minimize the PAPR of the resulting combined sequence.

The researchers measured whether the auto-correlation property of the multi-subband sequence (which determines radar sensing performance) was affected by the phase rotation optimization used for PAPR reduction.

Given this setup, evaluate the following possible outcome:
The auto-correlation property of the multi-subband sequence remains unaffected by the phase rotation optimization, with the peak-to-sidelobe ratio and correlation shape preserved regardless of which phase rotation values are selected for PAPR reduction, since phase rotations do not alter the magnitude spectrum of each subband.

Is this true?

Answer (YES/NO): YES